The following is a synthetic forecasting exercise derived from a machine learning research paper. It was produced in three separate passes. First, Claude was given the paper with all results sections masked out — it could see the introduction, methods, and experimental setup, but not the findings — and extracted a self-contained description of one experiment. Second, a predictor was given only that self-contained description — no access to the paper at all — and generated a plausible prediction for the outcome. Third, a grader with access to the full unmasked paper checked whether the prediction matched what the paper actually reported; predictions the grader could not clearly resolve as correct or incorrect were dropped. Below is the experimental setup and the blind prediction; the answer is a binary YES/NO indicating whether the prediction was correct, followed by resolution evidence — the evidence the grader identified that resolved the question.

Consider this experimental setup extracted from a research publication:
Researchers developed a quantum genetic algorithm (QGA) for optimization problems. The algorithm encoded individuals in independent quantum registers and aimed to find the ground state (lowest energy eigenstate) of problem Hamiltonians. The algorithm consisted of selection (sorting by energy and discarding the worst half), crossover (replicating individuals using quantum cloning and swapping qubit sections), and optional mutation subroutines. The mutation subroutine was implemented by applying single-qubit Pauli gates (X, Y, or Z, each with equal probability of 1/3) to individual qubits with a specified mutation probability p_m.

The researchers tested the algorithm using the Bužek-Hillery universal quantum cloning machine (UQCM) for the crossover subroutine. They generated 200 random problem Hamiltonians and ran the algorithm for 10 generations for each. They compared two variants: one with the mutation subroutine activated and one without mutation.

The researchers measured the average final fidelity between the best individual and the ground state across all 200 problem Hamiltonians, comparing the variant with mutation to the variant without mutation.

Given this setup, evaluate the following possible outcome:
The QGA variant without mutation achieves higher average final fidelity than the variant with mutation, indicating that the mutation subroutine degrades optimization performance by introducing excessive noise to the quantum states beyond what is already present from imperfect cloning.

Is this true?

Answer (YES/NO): NO